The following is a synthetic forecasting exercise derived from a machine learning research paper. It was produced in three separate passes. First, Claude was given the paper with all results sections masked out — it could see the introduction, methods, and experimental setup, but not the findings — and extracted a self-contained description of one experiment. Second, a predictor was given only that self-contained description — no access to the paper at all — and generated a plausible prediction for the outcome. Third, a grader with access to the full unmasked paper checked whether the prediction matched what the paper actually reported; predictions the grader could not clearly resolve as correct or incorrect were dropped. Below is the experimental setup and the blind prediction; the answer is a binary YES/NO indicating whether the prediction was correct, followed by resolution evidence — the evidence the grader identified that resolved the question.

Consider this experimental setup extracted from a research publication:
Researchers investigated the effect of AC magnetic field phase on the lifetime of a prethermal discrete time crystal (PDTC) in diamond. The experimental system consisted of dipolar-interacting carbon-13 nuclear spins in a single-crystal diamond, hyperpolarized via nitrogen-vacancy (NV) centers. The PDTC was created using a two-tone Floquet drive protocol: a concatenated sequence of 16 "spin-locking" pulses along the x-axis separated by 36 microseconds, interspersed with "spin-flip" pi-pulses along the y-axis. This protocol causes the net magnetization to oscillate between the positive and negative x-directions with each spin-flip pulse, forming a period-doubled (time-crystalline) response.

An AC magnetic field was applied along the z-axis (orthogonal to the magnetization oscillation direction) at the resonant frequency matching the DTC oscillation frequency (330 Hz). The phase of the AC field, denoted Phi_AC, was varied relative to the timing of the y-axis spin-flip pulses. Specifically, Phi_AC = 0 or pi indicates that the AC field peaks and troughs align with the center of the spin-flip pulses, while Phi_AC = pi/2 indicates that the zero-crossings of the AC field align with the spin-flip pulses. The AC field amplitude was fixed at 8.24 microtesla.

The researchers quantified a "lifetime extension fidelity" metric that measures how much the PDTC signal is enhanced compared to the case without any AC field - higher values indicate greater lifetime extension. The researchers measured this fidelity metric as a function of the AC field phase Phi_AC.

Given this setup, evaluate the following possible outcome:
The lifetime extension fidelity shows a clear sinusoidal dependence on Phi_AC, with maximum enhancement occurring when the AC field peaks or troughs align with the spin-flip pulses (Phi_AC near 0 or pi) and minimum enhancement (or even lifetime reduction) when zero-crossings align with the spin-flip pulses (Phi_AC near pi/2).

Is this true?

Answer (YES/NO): NO